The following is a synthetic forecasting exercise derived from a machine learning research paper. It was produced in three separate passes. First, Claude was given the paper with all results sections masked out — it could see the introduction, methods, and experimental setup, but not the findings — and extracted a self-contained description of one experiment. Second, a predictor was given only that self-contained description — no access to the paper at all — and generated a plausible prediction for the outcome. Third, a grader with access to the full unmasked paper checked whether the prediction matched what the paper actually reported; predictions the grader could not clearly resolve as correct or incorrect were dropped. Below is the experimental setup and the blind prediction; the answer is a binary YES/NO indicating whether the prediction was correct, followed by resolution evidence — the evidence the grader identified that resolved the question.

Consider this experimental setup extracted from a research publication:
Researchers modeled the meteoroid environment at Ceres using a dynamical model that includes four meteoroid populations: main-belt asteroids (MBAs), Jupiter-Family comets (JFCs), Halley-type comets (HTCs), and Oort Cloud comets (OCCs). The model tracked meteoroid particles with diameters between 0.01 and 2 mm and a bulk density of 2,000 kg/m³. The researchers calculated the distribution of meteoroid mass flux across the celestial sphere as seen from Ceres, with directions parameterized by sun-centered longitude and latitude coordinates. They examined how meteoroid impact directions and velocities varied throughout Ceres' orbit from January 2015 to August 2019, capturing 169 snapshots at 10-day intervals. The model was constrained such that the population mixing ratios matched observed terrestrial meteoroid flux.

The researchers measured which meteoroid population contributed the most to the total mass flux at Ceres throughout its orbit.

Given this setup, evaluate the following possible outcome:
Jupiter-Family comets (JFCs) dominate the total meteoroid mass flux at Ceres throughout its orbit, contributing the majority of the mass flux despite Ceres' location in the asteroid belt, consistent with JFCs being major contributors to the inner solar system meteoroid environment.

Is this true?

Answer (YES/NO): YES